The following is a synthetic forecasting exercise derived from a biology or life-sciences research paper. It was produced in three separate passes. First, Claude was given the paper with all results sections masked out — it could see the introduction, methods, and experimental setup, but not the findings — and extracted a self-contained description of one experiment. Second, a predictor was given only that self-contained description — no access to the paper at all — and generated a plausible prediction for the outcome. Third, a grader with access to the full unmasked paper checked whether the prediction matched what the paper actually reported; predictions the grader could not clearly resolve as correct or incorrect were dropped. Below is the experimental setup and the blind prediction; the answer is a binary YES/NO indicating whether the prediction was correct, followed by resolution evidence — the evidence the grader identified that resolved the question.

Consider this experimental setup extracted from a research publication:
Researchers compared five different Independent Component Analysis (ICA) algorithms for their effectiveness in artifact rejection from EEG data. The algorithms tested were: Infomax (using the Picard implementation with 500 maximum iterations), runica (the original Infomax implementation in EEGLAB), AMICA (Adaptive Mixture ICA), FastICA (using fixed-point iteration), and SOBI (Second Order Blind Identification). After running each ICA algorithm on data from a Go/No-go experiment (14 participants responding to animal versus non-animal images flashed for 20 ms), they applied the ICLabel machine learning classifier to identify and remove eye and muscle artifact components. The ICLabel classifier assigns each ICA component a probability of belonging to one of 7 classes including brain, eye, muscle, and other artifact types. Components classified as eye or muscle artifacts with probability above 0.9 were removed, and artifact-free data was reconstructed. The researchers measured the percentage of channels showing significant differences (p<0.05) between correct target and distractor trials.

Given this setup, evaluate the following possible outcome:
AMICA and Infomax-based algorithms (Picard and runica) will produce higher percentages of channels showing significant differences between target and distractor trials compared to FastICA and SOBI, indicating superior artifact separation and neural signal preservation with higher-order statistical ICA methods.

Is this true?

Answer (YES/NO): NO